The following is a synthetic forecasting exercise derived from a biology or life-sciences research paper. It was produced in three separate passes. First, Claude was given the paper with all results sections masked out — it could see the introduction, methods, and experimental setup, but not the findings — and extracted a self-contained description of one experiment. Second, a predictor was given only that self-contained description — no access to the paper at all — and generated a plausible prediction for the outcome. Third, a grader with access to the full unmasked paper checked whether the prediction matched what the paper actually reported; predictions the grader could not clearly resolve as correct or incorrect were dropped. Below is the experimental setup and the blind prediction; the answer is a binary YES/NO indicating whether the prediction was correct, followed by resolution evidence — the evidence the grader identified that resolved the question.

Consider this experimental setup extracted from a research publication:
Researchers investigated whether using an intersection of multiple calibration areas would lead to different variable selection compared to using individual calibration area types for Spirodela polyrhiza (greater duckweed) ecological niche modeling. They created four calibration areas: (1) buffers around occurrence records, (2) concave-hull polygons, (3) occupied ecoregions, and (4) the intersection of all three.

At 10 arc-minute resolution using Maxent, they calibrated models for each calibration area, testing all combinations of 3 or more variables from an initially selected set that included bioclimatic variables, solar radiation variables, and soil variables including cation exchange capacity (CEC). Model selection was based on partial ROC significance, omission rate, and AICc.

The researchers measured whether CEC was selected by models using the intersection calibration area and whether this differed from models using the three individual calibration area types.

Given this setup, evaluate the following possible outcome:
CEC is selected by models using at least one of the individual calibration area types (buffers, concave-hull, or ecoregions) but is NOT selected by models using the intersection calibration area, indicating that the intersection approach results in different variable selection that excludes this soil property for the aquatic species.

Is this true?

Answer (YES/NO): NO